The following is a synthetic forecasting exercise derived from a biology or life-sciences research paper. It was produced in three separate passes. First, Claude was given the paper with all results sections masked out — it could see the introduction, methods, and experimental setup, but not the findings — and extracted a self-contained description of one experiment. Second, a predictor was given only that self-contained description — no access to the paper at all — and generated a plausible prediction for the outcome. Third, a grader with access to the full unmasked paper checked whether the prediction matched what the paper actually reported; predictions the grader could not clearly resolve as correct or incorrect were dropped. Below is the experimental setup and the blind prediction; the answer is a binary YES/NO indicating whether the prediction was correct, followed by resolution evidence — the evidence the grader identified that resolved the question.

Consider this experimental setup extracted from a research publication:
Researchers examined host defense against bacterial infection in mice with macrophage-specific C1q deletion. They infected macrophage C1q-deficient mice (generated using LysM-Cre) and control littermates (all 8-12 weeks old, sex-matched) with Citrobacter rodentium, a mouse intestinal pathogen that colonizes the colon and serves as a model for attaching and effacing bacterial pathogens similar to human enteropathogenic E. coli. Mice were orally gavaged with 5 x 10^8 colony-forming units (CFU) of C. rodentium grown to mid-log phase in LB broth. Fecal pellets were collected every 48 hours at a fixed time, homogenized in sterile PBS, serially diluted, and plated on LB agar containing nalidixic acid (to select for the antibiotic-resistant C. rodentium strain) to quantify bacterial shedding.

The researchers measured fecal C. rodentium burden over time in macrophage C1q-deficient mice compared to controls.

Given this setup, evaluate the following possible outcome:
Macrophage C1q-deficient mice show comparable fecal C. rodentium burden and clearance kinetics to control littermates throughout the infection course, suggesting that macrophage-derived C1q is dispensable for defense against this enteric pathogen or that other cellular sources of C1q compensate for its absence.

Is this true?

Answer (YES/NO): YES